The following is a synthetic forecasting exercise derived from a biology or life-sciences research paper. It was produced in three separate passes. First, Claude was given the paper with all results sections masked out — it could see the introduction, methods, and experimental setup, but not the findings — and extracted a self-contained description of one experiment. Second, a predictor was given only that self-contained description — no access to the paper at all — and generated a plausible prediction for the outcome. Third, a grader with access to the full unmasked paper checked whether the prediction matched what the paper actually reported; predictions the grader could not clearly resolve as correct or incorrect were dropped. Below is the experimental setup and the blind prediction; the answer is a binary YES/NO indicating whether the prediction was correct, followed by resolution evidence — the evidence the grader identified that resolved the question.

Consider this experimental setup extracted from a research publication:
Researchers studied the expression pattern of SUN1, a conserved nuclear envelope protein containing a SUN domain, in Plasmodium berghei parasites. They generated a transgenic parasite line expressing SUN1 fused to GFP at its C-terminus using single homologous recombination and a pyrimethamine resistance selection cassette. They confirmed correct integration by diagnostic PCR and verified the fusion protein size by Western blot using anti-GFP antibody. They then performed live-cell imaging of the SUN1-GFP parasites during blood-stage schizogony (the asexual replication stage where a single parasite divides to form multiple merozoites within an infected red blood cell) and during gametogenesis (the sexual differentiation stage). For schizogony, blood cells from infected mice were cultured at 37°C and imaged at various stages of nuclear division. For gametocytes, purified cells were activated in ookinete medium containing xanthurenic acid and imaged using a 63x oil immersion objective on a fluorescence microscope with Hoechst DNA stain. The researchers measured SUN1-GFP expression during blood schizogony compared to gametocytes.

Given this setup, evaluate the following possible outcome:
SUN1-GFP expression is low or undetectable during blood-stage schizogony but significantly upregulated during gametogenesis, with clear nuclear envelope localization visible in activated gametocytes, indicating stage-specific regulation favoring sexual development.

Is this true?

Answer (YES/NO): YES